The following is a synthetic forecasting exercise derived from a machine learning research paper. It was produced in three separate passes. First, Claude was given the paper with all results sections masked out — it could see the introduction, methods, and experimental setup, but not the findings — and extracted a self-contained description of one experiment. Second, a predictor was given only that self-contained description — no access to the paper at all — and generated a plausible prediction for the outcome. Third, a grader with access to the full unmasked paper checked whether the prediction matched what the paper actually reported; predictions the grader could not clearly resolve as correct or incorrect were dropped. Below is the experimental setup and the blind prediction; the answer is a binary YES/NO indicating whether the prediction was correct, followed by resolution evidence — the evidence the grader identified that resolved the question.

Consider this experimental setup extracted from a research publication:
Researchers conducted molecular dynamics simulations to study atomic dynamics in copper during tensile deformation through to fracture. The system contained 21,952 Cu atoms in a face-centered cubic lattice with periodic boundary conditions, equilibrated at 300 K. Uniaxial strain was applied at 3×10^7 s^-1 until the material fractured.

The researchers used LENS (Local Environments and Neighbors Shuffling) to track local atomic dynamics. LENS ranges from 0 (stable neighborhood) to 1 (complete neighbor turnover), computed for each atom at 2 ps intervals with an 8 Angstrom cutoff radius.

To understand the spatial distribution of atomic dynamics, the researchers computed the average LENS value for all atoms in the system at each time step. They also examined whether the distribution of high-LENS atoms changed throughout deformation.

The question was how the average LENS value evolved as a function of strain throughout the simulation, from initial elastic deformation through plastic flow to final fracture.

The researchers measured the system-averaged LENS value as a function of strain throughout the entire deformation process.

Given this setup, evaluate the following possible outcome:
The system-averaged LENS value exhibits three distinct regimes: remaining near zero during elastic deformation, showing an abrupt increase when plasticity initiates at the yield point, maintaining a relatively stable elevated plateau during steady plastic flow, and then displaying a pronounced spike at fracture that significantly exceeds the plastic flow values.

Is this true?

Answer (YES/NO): NO